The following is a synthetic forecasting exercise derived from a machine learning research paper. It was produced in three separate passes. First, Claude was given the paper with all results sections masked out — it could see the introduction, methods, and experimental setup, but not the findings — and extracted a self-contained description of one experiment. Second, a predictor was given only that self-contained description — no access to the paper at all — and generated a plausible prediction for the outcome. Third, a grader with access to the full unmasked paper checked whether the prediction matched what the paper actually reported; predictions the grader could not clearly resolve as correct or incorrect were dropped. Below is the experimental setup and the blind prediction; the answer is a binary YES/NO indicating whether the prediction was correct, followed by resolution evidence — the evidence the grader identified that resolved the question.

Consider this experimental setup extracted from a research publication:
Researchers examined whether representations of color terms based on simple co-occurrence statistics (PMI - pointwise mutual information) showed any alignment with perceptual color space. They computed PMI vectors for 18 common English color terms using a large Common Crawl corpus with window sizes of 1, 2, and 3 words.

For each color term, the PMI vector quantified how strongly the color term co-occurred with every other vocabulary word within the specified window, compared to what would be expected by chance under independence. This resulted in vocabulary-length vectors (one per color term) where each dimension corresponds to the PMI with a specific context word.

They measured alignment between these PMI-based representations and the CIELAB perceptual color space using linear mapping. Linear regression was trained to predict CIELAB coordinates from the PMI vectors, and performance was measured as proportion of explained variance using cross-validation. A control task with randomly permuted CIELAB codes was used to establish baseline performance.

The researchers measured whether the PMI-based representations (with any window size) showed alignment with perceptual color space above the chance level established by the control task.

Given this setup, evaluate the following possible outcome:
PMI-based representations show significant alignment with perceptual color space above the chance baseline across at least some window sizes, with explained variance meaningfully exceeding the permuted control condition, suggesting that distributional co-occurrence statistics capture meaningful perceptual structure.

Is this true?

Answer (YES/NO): YES